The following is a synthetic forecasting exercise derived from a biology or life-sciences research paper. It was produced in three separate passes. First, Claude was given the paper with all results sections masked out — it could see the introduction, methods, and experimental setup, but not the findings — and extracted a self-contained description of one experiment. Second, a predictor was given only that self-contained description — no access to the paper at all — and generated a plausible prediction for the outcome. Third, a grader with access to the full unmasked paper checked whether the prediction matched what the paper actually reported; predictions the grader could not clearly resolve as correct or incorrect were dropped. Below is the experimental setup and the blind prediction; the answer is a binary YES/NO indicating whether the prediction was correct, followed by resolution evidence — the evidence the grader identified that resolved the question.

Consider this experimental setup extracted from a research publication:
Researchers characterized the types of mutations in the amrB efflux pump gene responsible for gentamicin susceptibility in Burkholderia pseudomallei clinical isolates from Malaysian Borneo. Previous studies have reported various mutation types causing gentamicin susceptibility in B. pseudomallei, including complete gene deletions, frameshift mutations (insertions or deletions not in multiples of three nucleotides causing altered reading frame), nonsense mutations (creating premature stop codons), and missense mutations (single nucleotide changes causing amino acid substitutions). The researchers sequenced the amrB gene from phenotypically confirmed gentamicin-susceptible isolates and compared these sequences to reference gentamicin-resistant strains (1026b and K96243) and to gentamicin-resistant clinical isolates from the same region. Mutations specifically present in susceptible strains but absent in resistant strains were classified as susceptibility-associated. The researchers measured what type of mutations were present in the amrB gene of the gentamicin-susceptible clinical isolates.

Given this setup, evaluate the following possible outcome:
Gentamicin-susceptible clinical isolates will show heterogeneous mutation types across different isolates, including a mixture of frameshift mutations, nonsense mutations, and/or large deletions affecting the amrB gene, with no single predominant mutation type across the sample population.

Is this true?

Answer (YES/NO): NO